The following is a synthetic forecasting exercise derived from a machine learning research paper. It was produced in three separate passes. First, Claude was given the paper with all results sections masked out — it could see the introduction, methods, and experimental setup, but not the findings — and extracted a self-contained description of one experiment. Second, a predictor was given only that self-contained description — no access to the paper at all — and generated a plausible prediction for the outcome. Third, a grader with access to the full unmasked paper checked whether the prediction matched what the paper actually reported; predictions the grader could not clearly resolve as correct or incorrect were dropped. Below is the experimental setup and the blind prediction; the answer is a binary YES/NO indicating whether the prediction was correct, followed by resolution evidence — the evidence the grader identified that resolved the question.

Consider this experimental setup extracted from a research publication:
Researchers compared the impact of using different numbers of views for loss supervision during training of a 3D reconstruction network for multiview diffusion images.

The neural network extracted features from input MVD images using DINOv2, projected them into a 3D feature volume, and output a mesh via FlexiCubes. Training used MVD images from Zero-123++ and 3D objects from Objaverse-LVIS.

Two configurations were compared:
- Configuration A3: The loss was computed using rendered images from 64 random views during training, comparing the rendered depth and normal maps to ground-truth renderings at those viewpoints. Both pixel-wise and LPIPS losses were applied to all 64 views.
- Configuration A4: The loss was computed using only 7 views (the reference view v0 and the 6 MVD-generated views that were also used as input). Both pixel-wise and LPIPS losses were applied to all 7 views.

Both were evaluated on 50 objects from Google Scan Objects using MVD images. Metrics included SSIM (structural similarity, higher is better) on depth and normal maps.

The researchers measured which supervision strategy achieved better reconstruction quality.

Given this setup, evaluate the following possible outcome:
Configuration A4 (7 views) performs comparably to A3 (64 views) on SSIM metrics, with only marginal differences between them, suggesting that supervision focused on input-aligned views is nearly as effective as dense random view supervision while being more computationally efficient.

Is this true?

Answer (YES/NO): NO